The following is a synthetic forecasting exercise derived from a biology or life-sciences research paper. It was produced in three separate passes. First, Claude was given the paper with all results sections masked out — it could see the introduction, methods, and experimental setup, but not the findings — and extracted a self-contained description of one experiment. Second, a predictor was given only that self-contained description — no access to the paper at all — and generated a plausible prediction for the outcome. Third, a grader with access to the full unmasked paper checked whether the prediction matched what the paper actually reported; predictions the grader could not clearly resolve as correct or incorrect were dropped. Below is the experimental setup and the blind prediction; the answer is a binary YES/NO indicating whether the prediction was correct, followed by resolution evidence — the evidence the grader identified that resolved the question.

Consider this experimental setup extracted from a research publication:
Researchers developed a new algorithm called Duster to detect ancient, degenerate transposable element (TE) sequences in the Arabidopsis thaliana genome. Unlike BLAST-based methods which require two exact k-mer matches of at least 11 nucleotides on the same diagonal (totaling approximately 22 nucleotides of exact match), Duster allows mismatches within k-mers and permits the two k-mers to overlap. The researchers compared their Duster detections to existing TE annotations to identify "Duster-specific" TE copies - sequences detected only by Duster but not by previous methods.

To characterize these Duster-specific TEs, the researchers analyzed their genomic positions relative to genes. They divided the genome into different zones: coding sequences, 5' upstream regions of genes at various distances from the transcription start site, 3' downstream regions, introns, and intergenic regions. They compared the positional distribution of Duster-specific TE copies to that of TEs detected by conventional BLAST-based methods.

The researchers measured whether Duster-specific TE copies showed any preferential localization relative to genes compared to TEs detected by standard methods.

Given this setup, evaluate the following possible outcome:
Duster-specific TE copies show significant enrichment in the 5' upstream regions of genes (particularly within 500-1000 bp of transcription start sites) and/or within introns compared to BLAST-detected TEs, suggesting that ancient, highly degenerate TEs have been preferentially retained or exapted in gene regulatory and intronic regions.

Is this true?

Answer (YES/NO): YES